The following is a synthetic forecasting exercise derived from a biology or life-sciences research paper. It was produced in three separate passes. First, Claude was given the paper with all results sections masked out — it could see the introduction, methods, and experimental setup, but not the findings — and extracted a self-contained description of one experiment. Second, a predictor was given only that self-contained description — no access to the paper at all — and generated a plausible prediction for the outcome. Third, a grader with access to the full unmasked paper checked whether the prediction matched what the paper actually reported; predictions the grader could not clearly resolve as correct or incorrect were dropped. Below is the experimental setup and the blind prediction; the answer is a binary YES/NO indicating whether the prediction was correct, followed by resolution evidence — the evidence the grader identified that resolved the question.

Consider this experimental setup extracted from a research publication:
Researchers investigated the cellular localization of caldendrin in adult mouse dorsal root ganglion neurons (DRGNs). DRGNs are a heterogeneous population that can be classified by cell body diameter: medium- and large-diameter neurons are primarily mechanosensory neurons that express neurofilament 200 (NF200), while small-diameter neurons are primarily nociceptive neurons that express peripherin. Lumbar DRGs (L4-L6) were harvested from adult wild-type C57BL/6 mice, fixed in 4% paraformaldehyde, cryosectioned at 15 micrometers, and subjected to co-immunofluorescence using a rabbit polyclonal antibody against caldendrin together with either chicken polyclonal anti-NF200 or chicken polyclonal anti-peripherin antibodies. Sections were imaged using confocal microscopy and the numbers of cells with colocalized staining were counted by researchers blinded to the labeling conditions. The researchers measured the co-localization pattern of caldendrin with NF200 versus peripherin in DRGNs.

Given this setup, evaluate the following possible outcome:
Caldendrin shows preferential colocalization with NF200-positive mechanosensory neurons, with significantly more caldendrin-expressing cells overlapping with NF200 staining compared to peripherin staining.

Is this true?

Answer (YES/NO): YES